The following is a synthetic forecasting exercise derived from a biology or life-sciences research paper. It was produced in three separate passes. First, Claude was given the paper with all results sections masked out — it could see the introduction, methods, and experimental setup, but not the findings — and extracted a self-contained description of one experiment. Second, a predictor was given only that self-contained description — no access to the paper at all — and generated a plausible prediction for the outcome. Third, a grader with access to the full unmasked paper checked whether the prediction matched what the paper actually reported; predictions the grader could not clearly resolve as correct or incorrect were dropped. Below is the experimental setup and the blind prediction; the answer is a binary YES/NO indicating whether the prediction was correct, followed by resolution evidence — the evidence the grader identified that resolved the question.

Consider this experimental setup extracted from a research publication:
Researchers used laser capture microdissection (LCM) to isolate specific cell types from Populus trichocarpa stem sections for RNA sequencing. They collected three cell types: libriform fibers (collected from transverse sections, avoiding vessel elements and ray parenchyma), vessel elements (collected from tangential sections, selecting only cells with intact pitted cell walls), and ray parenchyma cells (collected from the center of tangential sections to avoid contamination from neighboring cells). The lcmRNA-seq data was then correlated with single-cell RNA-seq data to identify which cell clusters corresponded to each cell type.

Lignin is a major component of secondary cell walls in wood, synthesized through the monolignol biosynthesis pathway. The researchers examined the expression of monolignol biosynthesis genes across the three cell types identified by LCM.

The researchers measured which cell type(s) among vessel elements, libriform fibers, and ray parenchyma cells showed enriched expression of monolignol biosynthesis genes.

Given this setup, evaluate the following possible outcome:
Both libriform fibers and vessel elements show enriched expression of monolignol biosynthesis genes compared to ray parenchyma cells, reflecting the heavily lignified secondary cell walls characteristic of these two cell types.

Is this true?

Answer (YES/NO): NO